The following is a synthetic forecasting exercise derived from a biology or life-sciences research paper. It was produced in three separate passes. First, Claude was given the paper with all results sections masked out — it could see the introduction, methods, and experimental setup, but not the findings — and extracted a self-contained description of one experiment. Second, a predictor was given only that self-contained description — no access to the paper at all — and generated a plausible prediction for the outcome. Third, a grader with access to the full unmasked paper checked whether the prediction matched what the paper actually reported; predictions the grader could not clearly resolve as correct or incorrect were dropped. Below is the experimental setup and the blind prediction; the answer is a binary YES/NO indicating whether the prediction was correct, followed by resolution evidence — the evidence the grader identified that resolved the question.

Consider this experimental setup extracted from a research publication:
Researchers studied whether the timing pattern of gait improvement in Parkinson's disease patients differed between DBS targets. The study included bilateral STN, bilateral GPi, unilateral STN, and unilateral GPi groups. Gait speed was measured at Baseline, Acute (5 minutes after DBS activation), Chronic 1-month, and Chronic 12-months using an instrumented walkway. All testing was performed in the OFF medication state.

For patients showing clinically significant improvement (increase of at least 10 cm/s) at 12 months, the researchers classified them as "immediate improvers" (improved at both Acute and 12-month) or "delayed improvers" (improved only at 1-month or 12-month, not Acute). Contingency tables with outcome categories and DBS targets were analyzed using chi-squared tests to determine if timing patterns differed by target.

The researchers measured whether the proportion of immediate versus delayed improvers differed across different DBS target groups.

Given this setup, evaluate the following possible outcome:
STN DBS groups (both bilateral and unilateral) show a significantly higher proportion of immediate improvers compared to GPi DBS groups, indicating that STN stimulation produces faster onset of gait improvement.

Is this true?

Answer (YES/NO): NO